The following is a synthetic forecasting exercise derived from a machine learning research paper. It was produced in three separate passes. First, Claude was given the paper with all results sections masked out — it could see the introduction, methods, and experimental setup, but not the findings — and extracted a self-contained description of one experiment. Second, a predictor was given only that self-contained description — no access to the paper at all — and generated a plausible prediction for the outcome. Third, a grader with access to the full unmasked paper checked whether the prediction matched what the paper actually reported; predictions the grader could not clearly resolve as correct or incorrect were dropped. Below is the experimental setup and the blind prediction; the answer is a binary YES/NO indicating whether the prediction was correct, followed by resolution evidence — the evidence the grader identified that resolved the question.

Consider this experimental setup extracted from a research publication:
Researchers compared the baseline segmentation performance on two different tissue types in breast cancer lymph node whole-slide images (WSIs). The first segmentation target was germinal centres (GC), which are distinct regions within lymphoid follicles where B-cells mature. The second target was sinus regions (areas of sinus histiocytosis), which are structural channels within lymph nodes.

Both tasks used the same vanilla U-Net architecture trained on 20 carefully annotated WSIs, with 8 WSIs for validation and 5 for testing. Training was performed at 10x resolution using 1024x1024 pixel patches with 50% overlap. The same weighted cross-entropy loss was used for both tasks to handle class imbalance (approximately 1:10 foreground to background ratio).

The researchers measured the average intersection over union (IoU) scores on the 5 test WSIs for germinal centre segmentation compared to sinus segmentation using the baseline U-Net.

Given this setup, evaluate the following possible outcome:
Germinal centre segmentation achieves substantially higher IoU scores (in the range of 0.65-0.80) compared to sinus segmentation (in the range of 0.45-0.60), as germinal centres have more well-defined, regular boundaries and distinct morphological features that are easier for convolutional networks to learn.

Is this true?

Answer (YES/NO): NO